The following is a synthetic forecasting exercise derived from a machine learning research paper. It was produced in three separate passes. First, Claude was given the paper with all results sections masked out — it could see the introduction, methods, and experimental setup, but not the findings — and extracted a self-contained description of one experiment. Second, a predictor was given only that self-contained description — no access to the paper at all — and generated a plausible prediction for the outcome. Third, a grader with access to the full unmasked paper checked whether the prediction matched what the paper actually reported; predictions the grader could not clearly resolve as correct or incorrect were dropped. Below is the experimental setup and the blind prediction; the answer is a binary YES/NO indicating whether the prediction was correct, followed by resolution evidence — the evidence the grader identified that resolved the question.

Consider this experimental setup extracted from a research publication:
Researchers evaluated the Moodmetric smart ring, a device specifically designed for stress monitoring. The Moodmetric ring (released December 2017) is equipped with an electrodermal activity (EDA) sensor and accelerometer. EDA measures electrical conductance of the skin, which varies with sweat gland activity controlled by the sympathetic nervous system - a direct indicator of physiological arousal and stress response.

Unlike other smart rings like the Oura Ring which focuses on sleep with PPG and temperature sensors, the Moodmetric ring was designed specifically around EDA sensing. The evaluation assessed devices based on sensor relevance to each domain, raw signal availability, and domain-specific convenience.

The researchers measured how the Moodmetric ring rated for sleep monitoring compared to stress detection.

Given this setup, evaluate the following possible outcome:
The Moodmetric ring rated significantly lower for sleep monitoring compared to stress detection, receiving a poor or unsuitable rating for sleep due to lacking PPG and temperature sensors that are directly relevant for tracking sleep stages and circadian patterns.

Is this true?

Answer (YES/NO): NO